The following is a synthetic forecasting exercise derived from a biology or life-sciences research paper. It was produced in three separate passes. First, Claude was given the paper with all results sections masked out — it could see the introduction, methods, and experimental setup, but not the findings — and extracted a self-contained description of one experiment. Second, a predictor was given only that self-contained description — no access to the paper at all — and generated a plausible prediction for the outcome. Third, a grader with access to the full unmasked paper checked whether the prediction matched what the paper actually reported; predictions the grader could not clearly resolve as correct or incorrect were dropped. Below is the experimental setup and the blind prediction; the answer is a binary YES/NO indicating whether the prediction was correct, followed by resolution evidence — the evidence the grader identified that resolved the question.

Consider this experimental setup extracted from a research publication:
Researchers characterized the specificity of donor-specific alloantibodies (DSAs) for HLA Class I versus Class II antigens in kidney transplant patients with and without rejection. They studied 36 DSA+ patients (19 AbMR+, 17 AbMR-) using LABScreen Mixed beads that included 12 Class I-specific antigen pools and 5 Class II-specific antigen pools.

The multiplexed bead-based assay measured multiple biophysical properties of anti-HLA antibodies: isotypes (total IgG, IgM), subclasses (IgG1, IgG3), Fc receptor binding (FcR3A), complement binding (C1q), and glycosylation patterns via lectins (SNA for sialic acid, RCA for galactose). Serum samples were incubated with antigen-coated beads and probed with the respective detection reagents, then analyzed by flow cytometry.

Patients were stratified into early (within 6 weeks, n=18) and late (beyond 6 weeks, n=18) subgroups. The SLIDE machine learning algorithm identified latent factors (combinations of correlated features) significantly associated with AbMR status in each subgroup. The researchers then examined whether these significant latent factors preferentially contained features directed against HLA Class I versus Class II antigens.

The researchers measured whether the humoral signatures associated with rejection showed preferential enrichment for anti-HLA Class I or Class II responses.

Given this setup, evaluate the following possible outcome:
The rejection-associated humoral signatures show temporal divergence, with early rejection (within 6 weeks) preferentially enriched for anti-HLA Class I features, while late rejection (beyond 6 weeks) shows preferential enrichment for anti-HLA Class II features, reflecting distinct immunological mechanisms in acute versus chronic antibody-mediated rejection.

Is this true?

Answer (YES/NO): NO